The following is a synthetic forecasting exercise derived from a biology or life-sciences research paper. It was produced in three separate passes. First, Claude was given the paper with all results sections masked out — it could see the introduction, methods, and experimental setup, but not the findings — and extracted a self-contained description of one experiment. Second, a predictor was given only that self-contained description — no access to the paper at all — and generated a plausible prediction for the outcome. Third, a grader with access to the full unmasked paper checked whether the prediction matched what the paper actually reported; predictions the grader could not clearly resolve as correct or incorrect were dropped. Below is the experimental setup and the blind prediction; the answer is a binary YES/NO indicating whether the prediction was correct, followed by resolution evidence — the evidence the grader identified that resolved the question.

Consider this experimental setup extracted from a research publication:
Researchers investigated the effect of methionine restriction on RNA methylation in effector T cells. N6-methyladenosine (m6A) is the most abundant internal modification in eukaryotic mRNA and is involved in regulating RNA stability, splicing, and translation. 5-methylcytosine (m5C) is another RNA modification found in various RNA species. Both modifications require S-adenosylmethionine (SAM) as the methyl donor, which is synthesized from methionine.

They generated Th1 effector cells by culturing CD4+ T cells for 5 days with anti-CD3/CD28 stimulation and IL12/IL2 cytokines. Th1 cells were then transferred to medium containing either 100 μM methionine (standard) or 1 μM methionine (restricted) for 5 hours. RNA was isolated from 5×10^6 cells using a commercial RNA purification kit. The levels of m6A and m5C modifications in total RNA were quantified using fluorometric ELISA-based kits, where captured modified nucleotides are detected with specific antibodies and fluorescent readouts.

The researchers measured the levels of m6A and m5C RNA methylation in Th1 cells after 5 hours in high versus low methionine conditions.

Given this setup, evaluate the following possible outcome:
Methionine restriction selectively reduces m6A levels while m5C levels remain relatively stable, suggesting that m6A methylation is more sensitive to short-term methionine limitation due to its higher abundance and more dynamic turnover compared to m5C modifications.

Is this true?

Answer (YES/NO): NO